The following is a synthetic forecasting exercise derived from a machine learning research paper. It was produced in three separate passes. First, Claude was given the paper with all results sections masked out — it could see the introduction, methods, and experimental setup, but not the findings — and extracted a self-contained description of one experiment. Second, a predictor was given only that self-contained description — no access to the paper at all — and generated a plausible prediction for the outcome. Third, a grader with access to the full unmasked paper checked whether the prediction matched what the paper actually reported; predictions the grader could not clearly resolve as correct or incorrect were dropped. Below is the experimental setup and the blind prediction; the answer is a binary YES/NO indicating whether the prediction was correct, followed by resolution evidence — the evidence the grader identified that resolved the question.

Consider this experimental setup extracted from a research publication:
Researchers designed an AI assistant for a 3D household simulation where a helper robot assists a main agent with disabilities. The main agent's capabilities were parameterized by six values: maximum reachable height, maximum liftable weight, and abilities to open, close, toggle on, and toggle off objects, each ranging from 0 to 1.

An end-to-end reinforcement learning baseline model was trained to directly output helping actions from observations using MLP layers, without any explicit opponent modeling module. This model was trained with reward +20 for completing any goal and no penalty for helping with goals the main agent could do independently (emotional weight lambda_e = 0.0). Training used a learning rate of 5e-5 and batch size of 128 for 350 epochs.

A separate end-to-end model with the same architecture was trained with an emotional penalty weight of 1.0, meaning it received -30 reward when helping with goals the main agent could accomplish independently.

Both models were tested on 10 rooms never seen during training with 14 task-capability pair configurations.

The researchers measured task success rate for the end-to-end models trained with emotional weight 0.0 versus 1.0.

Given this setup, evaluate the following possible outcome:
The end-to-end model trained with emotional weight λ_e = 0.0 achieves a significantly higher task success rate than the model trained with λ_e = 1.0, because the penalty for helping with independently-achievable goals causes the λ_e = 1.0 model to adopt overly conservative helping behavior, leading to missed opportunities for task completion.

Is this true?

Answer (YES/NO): YES